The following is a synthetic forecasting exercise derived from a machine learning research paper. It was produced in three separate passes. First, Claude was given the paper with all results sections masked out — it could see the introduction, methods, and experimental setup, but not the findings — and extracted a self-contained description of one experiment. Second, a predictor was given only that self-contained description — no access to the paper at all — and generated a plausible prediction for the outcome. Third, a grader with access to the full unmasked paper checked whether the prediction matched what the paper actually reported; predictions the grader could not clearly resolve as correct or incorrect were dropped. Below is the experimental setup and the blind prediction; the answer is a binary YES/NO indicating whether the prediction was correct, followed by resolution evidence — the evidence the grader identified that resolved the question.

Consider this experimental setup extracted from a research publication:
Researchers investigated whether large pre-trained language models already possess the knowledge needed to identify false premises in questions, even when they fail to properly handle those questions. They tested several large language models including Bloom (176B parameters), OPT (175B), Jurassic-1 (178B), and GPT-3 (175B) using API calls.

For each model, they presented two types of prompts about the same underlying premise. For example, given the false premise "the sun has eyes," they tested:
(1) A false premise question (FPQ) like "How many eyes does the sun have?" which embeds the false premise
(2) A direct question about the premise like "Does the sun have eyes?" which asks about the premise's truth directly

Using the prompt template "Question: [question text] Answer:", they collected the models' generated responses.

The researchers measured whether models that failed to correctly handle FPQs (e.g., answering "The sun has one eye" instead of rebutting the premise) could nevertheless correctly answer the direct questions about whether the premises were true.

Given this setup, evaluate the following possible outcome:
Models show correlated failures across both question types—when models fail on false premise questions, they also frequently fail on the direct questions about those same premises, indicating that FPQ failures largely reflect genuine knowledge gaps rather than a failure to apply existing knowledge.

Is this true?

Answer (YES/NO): NO